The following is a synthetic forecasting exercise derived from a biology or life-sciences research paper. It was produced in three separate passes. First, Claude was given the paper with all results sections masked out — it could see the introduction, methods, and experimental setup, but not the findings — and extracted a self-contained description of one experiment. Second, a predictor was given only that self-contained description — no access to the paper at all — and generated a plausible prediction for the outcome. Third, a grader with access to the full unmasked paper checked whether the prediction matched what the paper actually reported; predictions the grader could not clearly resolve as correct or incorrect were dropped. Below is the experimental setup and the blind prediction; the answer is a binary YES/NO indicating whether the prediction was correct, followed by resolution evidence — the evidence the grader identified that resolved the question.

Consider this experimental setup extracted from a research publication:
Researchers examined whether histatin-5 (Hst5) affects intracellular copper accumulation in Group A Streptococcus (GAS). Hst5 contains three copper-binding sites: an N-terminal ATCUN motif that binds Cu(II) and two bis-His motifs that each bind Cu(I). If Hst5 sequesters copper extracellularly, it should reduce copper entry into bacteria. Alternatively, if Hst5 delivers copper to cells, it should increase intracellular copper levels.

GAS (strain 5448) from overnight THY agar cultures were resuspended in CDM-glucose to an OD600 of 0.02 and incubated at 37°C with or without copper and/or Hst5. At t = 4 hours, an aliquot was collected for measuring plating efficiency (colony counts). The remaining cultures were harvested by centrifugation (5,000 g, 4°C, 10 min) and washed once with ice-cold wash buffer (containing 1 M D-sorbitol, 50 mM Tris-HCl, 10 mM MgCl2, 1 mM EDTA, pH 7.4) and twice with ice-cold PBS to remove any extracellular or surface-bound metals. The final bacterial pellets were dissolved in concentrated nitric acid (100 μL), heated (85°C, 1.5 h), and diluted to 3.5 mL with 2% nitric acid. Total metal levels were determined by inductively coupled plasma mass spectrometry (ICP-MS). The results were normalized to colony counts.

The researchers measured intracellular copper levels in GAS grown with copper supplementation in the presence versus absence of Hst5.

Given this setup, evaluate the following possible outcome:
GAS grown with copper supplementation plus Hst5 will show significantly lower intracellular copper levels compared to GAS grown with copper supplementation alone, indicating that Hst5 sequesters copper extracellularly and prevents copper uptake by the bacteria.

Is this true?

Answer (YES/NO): YES